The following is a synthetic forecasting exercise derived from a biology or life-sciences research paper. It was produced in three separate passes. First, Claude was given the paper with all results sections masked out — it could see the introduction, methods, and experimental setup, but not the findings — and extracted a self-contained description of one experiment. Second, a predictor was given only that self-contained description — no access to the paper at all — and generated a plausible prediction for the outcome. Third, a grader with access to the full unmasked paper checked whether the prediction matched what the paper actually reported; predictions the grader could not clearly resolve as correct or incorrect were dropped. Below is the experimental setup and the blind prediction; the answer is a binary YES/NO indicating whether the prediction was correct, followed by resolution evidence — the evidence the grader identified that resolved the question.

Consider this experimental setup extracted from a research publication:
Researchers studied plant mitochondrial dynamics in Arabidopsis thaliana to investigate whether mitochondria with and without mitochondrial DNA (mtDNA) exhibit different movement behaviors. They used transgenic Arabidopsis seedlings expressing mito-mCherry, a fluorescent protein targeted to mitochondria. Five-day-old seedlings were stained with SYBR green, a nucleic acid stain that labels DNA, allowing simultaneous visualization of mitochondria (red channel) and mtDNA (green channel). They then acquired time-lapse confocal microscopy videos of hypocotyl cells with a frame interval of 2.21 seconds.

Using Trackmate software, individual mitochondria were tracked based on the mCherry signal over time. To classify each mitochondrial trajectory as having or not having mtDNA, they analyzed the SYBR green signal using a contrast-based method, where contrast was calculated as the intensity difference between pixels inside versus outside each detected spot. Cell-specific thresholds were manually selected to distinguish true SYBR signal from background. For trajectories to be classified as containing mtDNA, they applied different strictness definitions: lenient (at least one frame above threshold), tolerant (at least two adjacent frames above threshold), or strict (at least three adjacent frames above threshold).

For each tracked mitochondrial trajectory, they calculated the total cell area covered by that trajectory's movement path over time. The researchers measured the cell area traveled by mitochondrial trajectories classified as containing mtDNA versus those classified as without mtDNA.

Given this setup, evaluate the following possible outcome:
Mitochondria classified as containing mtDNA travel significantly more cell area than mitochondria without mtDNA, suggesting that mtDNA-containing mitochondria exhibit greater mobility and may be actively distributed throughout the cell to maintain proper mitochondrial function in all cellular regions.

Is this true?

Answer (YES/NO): YES